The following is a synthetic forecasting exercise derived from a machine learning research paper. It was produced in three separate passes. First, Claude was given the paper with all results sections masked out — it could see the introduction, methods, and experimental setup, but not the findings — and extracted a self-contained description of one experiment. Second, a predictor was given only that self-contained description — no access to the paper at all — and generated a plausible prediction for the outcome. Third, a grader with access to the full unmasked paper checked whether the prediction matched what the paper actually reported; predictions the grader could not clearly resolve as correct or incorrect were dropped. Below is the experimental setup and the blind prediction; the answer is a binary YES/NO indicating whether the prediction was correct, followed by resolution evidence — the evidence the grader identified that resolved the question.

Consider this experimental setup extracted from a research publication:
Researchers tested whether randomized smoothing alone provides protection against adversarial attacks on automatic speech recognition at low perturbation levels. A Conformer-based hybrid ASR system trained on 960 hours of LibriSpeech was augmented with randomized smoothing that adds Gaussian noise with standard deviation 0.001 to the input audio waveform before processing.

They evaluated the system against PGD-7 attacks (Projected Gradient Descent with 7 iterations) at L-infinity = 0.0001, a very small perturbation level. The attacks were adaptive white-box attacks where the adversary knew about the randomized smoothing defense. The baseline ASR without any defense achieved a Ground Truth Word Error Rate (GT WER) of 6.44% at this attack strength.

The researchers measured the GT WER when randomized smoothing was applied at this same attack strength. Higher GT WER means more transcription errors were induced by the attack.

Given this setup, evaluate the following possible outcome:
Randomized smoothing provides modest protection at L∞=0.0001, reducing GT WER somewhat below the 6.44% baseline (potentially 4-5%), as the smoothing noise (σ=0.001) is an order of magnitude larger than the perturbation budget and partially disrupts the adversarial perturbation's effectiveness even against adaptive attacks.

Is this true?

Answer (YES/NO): YES